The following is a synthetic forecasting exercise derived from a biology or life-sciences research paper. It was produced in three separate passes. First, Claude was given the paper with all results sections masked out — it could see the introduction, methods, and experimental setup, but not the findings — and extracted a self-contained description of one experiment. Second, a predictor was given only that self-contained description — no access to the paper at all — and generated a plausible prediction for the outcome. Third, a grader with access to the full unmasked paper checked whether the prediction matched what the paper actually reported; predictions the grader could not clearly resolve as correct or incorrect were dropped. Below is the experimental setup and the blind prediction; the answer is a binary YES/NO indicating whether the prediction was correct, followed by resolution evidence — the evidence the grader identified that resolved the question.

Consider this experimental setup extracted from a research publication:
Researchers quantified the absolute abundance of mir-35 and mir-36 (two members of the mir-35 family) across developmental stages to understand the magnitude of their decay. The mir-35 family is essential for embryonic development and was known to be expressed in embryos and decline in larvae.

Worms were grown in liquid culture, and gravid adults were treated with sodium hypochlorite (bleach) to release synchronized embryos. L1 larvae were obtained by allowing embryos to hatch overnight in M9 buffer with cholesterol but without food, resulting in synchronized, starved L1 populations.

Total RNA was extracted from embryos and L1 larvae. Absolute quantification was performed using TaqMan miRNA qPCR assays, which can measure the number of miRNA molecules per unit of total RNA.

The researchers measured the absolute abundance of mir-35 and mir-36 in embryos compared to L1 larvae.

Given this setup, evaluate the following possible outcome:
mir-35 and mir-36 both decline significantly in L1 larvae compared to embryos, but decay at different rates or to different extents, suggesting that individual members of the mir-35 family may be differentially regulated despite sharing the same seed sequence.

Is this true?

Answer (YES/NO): NO